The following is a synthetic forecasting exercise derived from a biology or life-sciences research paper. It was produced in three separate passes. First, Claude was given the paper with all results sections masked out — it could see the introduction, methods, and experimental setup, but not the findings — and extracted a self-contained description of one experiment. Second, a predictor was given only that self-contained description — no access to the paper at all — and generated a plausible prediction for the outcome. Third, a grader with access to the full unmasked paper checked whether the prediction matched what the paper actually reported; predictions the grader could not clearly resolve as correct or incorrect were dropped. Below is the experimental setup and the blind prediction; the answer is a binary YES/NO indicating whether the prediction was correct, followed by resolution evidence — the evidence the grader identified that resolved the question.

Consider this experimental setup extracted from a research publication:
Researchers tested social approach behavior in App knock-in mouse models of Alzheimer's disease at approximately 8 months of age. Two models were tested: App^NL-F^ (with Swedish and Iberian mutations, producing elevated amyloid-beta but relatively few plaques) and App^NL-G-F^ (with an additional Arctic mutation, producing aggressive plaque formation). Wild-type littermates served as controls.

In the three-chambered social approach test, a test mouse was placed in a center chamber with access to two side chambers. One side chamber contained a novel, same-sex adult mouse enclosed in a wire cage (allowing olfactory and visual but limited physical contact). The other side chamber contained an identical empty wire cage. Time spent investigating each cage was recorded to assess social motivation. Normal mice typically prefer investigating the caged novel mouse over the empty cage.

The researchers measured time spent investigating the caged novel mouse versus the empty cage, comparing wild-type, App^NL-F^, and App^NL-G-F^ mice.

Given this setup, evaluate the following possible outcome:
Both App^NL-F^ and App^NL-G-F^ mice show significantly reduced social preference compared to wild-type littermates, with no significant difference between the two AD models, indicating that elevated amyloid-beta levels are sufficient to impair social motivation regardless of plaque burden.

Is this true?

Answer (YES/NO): NO